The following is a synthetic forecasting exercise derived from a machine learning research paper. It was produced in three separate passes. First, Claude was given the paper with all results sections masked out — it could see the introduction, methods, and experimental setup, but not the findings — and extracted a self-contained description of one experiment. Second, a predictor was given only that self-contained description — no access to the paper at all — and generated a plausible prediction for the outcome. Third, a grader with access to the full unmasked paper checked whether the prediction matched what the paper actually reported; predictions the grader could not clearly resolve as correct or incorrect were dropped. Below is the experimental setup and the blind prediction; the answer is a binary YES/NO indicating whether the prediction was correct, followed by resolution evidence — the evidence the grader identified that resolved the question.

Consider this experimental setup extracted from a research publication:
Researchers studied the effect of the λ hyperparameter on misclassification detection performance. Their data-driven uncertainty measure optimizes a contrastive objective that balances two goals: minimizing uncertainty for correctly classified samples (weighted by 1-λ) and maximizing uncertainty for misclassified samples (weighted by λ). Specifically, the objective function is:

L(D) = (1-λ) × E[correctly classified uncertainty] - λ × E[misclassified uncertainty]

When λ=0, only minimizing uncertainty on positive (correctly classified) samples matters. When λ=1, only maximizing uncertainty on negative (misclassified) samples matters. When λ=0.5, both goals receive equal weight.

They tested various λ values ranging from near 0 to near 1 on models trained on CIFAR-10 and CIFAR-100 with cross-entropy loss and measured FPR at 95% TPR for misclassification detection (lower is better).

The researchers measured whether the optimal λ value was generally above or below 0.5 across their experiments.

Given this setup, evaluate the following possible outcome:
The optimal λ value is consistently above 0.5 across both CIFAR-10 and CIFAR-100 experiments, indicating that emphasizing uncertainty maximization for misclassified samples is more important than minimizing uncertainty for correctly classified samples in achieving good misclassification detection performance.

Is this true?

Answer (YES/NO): NO